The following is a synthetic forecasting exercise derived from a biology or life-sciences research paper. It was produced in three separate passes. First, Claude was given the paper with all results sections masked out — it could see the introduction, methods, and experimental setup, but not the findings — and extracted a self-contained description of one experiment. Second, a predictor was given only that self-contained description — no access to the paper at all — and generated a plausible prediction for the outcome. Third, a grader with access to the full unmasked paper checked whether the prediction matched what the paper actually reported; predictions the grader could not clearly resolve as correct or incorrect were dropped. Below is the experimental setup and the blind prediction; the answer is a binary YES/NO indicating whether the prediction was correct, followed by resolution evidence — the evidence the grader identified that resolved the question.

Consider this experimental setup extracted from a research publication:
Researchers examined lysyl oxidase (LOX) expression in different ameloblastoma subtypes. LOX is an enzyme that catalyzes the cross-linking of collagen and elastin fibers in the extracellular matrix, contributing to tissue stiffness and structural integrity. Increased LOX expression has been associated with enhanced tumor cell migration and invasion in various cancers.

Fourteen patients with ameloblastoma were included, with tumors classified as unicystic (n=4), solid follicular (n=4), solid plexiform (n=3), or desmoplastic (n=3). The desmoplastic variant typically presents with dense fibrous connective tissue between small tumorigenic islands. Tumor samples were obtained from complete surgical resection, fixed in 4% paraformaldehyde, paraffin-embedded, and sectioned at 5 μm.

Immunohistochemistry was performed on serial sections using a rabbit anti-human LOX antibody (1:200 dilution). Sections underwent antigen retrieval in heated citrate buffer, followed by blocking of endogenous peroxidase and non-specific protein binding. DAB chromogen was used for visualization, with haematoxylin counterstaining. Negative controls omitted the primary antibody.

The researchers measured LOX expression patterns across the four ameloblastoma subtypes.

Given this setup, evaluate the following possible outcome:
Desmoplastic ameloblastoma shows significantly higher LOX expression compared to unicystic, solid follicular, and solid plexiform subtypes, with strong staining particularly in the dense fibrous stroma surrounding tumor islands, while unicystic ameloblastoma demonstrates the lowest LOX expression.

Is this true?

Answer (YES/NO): NO